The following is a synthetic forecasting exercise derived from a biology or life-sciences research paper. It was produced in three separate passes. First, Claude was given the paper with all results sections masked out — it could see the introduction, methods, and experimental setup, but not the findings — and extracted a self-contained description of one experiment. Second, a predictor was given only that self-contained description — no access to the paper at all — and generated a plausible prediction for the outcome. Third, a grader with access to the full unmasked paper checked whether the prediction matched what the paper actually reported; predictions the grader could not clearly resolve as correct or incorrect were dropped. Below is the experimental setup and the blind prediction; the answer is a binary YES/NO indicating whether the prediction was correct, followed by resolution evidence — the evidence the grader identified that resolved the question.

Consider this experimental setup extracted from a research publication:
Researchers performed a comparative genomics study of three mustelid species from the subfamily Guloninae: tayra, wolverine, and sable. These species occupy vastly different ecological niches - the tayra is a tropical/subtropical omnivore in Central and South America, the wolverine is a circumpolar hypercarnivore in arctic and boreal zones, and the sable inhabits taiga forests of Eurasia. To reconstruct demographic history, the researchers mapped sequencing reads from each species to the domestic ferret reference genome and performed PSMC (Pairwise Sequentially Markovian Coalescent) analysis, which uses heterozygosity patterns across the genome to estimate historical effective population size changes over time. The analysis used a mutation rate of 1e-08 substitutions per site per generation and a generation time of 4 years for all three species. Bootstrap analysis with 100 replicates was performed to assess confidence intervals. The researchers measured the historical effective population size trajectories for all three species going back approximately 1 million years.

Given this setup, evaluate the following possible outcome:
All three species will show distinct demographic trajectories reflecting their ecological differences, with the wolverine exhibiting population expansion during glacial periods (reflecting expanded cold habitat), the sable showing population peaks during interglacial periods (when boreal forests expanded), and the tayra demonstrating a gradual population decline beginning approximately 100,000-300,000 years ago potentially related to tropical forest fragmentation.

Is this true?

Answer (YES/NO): NO